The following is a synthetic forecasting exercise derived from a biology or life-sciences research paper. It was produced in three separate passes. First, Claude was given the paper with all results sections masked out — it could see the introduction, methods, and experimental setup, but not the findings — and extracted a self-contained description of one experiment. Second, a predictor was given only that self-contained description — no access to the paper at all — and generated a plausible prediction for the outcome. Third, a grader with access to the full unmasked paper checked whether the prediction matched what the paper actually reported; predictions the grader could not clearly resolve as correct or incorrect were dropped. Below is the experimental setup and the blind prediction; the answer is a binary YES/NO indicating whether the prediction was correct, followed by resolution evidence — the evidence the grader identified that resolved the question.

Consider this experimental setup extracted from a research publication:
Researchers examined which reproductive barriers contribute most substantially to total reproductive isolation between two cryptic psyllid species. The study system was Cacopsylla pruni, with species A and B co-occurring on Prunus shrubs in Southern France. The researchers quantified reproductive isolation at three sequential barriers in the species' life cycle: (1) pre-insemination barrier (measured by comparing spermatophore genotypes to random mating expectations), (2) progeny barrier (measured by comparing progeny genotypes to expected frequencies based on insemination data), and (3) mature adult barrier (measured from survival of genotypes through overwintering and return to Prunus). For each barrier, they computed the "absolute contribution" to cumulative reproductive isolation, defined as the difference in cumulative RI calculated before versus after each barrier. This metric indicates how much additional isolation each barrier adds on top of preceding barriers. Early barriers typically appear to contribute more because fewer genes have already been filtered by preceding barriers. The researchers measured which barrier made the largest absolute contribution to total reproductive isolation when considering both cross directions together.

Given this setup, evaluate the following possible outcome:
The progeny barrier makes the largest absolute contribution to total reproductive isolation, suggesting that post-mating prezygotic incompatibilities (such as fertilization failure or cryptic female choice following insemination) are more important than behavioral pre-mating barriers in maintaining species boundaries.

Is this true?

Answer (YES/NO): NO